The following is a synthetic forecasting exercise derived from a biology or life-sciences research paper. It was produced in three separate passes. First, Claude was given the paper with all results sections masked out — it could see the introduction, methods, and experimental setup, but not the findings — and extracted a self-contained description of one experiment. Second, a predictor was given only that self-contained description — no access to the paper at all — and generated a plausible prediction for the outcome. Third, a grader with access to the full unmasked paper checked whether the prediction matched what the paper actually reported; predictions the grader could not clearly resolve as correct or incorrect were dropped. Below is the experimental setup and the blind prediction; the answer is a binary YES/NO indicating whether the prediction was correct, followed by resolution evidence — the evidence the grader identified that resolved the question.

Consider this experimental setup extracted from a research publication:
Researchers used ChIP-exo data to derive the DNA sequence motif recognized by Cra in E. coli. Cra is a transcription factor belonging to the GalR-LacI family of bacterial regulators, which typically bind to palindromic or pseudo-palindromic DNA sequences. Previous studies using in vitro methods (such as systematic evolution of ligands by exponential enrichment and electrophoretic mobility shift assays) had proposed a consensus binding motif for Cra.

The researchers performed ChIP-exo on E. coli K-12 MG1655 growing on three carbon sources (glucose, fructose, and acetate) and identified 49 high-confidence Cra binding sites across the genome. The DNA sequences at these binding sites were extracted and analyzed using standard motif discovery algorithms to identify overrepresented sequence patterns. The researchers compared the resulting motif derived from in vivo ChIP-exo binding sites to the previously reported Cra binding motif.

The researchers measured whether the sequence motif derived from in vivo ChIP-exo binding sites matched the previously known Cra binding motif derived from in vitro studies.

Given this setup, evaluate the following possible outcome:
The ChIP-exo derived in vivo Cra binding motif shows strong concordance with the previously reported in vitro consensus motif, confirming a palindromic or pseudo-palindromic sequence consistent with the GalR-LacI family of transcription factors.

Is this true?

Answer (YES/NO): YES